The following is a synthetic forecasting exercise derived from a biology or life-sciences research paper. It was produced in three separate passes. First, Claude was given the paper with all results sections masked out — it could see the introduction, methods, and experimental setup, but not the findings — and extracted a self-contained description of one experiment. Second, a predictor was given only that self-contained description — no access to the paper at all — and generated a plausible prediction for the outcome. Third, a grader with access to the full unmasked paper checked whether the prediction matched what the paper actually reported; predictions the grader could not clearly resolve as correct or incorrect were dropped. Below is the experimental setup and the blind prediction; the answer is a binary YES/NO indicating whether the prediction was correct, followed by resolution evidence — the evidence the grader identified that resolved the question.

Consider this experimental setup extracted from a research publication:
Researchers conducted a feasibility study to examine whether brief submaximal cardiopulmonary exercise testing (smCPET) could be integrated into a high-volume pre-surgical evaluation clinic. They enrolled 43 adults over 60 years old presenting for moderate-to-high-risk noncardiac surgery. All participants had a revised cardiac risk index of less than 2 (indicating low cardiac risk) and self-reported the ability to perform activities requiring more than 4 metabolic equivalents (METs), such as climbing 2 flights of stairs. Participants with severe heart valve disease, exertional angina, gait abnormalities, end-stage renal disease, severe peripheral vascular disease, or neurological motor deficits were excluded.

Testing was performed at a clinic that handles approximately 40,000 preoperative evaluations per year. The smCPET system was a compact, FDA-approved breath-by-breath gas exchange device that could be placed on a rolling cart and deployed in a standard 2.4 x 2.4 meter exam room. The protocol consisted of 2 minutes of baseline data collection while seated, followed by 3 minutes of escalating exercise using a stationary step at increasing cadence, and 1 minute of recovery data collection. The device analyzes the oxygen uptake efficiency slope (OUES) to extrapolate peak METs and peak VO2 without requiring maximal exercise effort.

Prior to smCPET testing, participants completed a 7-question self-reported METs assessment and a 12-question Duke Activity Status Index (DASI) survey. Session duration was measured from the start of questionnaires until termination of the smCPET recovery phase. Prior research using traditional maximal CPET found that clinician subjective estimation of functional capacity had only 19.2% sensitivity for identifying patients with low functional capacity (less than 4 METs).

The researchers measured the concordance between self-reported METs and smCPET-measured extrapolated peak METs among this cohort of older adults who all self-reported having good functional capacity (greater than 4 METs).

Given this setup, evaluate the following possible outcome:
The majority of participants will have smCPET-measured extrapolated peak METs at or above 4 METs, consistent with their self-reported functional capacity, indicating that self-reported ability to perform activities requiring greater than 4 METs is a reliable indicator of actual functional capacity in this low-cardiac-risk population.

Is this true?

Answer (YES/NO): NO